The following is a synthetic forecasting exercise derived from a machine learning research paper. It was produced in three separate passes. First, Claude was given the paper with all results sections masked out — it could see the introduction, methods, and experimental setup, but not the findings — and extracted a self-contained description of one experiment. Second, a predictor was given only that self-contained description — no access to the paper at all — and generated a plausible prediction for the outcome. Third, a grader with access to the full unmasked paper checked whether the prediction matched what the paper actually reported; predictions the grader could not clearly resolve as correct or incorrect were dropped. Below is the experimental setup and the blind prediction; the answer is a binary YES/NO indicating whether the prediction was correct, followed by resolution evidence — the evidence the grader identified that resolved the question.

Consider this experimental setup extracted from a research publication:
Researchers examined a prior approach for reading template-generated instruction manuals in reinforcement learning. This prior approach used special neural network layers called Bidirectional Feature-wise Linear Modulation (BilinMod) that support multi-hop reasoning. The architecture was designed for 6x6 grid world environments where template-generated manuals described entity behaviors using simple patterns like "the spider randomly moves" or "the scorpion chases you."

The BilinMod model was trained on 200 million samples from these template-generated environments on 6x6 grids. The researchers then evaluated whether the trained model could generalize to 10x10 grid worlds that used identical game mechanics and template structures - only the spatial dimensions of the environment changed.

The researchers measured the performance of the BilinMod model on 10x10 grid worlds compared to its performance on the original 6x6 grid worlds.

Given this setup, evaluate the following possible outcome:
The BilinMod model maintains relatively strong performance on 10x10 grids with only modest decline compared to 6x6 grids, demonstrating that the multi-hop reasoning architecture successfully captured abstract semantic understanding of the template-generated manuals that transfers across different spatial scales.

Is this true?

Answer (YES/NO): NO